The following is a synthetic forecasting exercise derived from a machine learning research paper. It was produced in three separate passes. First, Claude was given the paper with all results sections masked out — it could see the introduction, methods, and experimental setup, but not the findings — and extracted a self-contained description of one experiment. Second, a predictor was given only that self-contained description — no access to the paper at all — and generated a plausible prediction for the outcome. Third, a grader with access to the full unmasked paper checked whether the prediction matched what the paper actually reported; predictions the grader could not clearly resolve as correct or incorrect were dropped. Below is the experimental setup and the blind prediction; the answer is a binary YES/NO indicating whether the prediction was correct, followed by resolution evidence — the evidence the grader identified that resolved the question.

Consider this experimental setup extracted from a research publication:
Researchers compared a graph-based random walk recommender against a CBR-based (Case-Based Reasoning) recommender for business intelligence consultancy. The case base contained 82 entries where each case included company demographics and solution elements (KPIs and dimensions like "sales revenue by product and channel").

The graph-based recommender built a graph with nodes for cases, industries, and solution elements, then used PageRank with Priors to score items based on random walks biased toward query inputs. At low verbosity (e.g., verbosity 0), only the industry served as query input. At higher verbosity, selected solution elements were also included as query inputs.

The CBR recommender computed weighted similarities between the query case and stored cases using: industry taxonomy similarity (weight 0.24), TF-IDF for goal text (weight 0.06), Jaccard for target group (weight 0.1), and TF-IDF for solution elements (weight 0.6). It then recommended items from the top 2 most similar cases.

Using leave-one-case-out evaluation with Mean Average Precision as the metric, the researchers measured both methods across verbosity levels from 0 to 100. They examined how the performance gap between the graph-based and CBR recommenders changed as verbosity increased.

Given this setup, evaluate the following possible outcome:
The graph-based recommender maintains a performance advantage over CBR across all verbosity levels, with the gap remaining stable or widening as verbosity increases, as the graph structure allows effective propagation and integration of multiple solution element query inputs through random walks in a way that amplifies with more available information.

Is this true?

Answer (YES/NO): NO